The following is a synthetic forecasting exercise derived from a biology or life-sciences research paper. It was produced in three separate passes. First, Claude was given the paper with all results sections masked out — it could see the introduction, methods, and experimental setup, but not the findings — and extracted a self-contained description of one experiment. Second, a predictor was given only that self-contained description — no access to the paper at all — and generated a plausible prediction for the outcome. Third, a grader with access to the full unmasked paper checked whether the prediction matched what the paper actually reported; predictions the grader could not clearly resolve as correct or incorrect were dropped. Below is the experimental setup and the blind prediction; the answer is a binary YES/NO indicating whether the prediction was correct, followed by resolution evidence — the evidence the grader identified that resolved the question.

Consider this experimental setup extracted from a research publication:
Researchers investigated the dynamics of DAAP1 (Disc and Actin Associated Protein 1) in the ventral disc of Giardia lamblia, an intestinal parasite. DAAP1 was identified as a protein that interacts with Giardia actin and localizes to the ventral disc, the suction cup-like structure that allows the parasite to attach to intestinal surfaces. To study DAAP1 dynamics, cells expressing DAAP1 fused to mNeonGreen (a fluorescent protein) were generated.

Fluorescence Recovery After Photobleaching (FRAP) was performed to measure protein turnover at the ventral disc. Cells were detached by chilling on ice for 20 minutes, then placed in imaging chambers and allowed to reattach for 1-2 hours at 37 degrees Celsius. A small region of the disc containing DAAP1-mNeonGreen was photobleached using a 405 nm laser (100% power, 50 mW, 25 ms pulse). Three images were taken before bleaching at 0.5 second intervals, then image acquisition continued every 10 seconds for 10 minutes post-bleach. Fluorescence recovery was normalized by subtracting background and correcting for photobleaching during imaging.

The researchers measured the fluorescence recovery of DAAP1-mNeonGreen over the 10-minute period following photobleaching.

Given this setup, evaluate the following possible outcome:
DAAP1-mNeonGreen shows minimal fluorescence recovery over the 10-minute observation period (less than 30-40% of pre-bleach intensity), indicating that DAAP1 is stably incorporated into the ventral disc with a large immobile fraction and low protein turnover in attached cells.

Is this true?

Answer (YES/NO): YES